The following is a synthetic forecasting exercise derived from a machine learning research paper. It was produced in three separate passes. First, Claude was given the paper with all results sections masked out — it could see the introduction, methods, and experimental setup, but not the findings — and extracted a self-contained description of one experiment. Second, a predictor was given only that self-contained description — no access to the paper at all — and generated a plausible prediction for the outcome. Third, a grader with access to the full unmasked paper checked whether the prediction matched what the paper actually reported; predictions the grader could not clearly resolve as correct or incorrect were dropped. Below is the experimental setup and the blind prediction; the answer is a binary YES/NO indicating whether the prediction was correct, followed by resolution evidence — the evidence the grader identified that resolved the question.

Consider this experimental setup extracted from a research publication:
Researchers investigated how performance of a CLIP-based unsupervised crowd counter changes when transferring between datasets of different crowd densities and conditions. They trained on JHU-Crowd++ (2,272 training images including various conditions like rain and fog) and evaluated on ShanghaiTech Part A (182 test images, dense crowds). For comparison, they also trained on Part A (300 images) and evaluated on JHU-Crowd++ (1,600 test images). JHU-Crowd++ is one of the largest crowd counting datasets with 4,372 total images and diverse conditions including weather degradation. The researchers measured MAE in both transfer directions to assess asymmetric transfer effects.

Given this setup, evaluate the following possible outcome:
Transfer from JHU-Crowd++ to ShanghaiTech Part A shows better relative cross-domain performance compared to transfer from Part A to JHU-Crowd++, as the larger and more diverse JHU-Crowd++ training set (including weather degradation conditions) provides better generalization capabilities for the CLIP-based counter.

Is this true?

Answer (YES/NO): NO